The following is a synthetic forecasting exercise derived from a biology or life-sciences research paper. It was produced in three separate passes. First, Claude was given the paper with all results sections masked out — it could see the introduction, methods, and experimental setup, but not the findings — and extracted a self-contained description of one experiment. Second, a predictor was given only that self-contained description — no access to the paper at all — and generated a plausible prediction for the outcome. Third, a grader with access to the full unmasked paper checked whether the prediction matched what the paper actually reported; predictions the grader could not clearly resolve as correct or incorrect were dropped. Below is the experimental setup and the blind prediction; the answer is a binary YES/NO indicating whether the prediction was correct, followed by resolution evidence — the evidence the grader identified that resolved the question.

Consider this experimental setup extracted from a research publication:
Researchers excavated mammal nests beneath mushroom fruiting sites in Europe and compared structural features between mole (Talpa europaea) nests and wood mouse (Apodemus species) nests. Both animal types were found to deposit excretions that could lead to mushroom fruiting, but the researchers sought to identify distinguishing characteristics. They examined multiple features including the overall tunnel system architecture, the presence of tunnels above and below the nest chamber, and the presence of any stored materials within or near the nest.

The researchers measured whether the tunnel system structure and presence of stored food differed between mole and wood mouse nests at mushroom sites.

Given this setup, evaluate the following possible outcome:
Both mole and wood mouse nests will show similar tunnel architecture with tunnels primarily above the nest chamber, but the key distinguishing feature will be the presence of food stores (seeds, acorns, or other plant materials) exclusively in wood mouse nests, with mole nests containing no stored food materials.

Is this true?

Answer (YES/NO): NO